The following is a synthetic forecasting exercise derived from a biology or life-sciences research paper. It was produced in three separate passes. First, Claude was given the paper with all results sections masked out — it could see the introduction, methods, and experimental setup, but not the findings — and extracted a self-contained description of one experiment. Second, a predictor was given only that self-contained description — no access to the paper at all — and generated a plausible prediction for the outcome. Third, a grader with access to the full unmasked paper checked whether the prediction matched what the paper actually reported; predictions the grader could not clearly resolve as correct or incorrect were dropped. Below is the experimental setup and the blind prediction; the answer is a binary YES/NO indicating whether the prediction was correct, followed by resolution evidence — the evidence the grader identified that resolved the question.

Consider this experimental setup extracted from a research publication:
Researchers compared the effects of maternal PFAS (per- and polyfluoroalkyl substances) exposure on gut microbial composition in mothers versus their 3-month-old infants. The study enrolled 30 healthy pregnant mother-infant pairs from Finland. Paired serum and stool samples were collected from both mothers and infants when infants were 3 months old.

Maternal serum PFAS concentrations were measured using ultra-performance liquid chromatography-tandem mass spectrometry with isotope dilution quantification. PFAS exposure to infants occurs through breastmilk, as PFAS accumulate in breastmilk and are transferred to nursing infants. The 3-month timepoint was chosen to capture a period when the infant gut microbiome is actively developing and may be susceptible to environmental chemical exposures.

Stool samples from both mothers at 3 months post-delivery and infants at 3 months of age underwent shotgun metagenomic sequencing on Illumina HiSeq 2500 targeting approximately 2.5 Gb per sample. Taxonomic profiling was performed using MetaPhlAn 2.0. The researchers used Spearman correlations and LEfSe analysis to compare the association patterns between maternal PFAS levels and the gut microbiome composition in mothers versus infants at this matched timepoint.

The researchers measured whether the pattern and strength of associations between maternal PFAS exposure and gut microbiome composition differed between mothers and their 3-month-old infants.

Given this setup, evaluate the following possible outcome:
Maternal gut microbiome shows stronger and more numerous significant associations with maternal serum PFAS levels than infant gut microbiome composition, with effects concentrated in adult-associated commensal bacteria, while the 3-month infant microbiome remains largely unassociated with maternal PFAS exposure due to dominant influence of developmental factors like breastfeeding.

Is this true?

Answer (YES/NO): YES